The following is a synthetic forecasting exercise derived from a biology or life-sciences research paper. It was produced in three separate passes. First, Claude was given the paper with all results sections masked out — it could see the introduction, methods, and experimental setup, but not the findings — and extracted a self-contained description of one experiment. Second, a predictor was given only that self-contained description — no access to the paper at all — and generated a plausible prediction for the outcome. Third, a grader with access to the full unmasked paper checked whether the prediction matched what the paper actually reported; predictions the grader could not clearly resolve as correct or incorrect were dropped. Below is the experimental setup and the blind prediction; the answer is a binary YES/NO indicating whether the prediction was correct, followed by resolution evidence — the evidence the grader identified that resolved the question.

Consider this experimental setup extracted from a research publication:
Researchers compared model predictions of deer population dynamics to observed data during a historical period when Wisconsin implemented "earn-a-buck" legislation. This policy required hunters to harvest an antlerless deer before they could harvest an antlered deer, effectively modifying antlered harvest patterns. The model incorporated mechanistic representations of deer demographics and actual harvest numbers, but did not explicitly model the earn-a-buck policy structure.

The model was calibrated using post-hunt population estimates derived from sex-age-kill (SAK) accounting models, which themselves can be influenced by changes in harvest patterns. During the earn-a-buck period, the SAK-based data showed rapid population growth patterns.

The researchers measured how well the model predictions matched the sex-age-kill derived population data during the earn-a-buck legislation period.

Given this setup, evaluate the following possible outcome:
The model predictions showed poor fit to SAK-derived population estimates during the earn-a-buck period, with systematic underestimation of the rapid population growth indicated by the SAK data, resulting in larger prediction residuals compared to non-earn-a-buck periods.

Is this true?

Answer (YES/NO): NO